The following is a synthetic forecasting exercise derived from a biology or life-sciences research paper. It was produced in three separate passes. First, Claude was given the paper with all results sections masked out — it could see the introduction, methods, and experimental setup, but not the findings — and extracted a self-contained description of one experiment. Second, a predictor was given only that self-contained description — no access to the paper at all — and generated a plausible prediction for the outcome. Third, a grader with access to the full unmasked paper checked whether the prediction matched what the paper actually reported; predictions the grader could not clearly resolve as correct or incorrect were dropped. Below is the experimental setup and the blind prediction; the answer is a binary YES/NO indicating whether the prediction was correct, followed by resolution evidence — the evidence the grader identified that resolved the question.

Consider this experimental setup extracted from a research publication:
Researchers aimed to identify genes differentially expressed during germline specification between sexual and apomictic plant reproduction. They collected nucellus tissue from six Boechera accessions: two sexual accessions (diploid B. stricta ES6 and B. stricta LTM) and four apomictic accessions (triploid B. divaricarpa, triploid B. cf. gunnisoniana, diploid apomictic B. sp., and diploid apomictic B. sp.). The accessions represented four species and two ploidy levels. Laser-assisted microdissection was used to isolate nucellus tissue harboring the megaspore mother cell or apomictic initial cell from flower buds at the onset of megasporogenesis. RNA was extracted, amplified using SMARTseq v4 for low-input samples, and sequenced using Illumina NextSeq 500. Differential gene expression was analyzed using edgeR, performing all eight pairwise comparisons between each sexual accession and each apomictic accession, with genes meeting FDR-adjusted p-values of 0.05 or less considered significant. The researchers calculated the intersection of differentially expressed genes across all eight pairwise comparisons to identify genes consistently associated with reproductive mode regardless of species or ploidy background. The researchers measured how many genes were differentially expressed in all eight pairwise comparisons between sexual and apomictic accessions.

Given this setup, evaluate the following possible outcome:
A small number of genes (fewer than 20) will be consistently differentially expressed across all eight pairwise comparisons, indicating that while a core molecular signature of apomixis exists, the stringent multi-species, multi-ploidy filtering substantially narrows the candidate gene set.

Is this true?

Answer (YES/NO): YES